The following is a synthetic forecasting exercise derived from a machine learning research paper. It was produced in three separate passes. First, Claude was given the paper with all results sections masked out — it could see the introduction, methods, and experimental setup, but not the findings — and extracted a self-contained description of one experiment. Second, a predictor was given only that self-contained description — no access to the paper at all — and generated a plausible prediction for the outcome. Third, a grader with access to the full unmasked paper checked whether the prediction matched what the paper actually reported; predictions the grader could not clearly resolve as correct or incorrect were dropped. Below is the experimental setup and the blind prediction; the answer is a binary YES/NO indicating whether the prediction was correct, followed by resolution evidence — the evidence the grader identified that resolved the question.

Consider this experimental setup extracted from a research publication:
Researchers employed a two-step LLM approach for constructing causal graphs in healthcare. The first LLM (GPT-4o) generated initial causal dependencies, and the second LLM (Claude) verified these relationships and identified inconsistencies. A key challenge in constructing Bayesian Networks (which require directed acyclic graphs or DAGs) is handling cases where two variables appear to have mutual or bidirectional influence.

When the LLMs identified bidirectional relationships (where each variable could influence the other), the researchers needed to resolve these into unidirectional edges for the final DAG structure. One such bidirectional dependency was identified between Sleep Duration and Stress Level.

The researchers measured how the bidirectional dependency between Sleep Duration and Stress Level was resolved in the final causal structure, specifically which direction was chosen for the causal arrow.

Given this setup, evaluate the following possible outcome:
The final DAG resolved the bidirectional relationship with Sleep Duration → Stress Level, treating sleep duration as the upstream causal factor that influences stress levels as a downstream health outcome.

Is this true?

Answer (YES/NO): YES